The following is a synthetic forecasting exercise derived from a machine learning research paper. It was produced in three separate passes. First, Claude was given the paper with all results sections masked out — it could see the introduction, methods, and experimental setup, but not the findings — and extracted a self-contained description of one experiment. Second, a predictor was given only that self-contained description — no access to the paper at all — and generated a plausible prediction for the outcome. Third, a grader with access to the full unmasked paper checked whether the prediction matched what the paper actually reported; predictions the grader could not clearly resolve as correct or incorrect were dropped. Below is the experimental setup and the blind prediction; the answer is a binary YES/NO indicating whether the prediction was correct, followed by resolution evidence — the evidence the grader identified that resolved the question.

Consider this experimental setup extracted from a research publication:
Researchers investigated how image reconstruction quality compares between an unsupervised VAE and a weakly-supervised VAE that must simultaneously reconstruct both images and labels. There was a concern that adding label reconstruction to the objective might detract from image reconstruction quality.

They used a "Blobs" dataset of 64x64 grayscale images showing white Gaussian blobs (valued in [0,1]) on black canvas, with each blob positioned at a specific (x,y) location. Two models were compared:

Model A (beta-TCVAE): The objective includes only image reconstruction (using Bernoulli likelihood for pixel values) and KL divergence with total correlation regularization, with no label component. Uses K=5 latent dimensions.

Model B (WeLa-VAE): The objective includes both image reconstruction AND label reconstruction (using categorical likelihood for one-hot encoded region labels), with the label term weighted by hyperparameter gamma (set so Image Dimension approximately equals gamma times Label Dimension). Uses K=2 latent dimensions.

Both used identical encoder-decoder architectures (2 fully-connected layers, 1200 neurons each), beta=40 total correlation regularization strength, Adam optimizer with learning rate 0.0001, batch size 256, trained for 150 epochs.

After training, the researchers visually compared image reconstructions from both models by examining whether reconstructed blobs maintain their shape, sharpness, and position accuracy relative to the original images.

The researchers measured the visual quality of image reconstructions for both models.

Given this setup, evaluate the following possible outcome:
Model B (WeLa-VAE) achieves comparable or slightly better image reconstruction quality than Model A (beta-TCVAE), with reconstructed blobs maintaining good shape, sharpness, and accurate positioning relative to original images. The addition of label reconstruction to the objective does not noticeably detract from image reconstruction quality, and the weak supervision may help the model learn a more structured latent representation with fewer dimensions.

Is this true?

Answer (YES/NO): YES